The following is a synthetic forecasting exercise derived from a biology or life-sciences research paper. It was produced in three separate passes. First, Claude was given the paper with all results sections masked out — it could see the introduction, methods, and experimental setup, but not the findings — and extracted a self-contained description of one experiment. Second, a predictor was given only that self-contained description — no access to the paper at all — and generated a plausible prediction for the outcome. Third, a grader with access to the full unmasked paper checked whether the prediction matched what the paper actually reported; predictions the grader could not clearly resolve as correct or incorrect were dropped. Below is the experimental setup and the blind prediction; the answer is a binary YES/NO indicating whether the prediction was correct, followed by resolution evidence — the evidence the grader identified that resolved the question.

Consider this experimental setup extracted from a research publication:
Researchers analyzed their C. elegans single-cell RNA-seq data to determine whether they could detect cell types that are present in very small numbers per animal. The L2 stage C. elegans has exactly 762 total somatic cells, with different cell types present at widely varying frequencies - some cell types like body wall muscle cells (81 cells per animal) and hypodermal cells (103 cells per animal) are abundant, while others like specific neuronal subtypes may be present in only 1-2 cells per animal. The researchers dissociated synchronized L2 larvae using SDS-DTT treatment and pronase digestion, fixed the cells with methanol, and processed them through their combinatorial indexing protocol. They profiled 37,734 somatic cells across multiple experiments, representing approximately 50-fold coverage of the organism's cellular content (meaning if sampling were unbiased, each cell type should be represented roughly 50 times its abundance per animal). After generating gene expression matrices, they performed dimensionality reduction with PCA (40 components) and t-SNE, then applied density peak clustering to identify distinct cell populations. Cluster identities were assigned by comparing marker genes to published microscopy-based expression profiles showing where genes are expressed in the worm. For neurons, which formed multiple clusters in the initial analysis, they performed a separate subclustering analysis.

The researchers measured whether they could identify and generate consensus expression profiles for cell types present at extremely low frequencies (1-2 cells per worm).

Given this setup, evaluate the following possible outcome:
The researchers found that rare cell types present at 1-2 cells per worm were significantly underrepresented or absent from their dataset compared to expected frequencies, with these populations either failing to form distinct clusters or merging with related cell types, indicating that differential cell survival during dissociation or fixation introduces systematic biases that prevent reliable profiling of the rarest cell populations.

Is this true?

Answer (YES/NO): NO